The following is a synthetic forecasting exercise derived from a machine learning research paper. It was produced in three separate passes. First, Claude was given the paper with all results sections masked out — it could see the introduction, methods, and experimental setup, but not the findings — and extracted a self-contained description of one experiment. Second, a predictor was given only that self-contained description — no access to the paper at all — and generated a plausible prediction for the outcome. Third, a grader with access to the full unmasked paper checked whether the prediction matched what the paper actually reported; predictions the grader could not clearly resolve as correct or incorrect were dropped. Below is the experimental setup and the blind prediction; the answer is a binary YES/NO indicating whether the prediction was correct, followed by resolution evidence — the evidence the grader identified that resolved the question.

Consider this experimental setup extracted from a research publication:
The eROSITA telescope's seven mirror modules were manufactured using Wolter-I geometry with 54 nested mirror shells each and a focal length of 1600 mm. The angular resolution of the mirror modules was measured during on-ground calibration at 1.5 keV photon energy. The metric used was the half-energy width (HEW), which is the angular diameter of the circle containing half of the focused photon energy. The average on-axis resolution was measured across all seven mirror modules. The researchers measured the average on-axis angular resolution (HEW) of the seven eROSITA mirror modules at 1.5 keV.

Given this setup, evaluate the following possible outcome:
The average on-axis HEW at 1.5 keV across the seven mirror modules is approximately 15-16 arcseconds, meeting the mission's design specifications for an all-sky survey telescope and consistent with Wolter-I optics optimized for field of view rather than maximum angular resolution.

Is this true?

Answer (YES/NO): YES